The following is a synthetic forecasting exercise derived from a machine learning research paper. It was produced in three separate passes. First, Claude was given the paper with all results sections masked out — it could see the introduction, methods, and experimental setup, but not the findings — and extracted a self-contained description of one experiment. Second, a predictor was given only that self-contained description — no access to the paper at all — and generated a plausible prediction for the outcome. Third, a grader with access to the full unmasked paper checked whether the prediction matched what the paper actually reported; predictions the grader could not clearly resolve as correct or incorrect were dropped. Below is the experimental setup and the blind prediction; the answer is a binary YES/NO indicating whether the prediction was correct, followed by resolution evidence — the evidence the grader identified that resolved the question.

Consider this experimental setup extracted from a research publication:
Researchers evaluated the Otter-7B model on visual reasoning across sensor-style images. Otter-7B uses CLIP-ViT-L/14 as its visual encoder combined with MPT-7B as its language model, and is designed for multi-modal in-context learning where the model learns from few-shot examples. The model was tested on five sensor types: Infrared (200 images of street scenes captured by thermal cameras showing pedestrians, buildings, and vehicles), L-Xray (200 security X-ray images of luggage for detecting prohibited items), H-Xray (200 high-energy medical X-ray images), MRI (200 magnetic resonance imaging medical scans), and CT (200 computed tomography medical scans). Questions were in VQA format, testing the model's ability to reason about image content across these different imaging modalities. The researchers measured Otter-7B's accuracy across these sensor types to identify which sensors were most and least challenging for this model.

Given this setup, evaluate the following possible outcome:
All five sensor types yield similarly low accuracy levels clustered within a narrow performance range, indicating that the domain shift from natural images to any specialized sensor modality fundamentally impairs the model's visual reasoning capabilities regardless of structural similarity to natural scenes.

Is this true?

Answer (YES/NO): NO